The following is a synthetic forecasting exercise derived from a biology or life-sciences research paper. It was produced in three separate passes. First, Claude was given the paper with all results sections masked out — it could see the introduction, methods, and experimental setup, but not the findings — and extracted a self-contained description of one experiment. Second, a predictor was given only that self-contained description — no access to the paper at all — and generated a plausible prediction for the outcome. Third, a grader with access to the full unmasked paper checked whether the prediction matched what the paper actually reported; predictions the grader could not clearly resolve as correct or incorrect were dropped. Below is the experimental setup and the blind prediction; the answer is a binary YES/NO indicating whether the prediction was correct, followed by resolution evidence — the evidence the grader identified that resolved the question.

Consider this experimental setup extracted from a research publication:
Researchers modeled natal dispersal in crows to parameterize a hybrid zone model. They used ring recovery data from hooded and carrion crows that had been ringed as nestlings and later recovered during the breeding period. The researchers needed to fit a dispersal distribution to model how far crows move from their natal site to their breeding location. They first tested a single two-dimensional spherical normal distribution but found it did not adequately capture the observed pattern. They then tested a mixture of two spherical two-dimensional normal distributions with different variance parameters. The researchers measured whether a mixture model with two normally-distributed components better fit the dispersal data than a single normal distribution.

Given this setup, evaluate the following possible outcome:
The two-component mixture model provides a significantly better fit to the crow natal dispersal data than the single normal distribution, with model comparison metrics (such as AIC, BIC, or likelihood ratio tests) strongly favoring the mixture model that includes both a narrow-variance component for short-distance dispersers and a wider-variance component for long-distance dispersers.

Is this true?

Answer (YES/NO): NO